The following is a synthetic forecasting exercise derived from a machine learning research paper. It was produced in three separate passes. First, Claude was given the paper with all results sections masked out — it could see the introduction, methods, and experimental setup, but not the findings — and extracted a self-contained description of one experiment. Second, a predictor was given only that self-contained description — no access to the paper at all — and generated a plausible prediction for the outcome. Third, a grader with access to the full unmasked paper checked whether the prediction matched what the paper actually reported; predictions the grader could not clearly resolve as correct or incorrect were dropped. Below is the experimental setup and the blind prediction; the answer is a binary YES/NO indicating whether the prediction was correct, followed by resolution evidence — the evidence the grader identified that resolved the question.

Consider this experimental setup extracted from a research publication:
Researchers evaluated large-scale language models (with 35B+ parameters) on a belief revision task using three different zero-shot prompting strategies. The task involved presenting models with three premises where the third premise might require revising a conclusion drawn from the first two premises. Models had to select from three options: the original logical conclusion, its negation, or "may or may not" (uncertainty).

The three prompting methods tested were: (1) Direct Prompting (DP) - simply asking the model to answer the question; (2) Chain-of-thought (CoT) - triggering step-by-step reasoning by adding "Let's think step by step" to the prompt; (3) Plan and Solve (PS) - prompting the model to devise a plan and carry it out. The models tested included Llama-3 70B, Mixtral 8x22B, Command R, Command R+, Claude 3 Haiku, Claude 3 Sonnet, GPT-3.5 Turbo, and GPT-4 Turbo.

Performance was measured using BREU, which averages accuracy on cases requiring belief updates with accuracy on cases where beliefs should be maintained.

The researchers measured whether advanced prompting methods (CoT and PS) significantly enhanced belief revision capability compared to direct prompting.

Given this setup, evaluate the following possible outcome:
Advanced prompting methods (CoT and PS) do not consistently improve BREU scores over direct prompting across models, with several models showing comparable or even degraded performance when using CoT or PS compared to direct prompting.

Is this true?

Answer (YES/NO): YES